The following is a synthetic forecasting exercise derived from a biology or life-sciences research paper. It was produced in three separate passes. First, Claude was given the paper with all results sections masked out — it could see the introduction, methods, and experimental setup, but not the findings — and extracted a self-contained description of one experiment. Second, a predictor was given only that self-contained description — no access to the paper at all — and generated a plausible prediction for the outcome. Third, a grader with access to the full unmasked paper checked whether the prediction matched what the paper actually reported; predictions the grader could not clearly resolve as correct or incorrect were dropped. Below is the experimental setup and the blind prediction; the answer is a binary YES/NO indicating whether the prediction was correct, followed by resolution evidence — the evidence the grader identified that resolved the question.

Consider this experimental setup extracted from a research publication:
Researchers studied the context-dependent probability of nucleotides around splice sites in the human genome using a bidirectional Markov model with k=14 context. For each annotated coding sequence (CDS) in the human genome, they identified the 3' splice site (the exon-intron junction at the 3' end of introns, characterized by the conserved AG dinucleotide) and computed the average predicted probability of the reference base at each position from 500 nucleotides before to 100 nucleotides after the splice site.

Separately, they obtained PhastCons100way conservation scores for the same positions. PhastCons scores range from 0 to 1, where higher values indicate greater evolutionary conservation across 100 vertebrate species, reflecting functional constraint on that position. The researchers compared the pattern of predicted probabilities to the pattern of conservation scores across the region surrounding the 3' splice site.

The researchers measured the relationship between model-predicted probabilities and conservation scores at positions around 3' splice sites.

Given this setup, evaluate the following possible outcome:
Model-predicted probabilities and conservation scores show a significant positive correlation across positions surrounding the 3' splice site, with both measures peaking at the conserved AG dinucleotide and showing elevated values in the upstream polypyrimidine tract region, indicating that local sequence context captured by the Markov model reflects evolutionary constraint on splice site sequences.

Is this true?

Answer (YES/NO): NO